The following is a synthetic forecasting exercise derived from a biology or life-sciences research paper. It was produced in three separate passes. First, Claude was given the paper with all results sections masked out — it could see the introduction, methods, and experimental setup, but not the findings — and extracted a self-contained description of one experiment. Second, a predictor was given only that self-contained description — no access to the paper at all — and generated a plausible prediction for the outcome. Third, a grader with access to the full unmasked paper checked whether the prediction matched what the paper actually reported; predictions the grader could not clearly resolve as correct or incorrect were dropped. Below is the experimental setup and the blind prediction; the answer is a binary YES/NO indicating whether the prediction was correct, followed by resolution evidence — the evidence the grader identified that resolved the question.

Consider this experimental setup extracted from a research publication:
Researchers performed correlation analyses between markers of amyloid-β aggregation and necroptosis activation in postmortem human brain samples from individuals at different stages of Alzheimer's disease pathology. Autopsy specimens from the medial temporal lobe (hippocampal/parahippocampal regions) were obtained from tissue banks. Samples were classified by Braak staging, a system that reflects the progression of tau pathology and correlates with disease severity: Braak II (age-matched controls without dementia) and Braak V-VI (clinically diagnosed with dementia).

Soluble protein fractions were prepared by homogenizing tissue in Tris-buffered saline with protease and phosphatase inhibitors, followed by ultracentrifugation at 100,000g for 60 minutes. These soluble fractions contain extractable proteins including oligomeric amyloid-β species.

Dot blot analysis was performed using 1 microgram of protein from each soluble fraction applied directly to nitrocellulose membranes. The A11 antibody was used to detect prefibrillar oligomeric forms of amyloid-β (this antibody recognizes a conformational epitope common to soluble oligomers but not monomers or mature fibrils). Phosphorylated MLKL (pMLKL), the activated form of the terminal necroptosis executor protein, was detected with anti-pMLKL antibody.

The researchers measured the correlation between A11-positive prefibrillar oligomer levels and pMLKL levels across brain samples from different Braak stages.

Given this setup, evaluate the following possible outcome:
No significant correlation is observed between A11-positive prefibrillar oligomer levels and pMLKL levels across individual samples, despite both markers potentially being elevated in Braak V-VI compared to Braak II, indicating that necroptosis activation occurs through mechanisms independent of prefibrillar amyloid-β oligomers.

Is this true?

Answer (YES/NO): NO